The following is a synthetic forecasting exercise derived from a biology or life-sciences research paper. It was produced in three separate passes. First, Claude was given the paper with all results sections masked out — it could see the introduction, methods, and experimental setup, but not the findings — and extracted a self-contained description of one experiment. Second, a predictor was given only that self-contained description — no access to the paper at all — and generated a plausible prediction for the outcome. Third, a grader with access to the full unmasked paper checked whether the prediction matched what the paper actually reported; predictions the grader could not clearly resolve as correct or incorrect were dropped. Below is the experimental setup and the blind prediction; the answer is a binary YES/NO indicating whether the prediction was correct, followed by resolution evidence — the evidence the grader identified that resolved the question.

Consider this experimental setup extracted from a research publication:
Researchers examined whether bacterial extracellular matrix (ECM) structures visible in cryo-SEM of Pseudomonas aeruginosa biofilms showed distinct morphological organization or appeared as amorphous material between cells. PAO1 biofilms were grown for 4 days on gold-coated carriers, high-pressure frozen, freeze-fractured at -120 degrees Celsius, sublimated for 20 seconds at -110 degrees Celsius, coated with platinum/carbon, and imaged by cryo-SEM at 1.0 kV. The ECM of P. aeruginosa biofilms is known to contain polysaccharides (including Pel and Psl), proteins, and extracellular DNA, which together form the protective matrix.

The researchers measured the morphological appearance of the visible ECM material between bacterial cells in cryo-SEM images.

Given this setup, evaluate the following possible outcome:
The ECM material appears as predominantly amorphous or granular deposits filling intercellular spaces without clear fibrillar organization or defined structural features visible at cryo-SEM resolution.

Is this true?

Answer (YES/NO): NO